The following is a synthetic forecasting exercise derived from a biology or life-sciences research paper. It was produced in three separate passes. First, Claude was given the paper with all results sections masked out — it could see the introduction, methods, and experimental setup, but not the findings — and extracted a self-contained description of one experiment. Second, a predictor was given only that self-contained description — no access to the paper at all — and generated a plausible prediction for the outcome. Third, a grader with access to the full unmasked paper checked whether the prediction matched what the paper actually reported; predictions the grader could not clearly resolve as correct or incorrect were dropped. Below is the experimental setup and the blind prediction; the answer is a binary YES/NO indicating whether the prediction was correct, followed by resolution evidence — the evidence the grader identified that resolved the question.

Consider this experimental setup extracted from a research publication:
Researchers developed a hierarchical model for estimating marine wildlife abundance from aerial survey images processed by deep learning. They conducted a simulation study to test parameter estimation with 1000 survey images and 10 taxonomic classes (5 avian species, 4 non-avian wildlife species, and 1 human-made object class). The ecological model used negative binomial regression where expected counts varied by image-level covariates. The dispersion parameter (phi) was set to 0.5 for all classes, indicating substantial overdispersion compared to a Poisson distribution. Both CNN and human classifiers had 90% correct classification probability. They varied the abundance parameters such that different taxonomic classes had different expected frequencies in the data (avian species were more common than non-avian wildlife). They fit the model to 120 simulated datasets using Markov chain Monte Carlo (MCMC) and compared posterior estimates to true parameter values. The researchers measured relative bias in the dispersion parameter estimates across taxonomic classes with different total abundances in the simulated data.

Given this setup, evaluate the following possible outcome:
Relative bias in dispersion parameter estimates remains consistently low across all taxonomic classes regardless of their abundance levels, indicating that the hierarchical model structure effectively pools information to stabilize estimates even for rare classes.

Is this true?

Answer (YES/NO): NO